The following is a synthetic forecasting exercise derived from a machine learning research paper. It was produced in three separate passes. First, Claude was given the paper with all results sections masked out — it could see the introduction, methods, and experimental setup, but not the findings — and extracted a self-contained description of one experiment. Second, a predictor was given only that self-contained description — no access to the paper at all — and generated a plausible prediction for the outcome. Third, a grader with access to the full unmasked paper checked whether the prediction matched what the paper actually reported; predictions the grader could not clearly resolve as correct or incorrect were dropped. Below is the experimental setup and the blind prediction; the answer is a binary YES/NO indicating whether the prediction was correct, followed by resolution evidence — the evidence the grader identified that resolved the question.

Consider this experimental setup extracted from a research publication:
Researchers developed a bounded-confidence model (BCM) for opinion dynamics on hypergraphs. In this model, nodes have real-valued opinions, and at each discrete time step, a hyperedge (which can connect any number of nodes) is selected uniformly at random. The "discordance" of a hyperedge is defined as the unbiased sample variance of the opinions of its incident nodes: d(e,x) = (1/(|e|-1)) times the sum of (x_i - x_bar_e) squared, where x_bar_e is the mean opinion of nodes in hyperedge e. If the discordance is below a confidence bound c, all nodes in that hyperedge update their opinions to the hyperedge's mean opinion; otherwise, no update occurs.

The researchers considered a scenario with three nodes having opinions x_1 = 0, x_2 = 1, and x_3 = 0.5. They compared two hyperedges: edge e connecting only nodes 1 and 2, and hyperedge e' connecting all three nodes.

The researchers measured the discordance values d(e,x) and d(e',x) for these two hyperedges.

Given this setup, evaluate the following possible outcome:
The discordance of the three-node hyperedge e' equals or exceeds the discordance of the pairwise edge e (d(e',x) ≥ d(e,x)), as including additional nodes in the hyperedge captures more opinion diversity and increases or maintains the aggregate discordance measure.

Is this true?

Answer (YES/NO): NO